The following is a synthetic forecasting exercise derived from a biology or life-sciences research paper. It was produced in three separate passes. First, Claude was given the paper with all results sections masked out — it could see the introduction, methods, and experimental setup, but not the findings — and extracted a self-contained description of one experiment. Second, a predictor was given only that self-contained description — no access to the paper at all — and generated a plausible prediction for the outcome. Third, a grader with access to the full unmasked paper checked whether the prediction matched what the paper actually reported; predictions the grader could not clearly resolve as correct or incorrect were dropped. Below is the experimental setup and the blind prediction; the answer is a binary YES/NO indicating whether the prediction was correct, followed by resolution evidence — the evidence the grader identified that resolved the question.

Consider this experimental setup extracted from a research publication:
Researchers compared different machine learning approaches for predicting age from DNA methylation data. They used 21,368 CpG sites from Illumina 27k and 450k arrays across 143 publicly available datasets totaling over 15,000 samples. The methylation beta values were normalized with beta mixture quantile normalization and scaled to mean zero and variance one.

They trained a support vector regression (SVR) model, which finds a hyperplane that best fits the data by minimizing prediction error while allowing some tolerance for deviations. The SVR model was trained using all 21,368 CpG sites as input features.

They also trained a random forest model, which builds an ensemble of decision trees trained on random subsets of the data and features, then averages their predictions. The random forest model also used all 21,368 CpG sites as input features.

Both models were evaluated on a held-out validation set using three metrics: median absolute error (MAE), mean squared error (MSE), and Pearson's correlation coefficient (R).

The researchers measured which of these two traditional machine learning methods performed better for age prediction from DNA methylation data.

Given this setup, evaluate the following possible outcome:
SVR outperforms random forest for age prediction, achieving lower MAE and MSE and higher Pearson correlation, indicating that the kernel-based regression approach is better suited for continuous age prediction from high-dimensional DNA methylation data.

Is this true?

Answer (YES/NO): NO